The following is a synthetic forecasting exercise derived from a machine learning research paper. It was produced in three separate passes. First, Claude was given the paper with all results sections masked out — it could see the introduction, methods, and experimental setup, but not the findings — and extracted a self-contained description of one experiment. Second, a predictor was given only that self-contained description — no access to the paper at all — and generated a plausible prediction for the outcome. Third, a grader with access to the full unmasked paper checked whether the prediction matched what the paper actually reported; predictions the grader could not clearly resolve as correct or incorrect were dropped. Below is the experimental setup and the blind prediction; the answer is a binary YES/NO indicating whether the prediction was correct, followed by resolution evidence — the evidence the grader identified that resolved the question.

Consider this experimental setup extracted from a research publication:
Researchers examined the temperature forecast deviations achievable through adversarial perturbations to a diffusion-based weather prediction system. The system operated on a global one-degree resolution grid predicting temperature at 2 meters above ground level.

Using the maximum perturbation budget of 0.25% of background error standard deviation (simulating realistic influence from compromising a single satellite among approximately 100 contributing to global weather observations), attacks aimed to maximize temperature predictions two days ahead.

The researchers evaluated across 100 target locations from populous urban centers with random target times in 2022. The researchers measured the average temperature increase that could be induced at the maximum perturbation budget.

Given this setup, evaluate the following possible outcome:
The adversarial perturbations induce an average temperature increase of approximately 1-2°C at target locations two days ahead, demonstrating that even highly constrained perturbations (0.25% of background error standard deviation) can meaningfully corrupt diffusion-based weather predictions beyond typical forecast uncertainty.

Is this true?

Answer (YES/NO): NO